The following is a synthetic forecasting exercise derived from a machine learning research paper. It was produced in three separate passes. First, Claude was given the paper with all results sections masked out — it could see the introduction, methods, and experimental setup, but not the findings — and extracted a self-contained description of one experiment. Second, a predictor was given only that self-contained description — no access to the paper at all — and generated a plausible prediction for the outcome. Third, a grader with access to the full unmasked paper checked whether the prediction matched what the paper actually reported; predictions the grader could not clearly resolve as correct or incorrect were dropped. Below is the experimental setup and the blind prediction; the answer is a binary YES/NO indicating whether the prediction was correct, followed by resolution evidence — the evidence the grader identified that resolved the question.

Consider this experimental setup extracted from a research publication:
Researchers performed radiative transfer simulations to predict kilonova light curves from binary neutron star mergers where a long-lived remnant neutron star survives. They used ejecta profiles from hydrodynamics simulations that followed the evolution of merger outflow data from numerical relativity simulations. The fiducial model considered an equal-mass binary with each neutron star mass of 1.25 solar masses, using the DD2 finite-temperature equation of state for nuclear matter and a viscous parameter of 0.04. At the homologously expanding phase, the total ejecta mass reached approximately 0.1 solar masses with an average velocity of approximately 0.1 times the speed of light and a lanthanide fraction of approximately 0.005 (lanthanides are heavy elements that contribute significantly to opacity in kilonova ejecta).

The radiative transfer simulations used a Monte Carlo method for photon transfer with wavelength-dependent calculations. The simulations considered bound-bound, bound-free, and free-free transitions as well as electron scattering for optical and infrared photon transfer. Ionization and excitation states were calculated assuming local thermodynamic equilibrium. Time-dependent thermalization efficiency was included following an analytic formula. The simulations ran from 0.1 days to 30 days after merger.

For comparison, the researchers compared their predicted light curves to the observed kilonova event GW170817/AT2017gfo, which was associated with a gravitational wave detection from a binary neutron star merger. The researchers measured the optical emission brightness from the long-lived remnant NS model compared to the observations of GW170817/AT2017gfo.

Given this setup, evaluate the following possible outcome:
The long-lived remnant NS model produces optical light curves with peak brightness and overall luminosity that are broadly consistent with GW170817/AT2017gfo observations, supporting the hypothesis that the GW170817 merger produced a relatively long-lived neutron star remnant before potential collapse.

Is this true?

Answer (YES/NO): NO